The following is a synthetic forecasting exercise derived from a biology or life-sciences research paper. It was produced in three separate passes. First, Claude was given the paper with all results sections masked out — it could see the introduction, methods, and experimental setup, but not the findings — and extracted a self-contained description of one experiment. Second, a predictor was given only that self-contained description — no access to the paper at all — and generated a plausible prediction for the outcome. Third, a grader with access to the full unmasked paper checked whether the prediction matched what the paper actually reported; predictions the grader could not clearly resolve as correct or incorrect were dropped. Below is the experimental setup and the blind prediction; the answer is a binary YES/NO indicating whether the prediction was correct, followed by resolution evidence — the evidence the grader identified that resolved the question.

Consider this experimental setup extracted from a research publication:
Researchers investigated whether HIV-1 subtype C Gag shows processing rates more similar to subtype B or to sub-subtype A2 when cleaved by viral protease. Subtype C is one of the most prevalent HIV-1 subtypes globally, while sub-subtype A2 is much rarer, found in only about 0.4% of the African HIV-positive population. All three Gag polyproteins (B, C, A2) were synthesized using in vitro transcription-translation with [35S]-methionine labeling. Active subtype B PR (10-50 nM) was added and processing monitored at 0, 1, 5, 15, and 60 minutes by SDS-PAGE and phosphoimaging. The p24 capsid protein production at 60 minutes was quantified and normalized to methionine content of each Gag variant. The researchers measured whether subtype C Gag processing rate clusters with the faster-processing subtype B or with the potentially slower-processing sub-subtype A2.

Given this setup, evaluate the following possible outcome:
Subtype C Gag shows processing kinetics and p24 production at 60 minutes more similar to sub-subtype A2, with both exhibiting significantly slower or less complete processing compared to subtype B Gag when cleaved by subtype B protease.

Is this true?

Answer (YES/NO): NO